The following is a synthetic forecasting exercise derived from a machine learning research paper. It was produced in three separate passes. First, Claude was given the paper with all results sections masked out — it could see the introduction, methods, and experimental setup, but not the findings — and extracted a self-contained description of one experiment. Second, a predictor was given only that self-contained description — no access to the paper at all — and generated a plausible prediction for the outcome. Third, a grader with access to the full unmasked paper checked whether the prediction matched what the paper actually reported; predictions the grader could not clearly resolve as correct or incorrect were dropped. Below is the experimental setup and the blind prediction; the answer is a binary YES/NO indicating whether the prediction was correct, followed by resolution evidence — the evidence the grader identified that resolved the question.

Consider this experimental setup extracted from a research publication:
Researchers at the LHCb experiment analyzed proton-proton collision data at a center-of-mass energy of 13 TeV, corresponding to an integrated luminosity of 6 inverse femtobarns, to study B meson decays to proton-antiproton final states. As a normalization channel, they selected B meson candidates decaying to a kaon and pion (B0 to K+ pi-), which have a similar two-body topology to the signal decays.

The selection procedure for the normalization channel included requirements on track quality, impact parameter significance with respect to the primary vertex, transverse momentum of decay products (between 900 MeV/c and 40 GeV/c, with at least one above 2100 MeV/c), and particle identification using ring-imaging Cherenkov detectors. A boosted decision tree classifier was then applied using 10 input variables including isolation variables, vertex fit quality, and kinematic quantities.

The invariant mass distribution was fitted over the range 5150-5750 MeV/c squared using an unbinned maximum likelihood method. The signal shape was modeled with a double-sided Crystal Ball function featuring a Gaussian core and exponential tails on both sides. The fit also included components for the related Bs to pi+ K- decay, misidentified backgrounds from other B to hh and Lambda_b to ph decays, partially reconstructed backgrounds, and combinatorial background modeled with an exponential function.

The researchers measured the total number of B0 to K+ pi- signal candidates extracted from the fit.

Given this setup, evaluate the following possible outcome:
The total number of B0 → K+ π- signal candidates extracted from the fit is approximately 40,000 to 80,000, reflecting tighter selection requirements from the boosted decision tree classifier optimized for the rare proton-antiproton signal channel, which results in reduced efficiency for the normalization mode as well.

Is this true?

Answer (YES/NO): NO